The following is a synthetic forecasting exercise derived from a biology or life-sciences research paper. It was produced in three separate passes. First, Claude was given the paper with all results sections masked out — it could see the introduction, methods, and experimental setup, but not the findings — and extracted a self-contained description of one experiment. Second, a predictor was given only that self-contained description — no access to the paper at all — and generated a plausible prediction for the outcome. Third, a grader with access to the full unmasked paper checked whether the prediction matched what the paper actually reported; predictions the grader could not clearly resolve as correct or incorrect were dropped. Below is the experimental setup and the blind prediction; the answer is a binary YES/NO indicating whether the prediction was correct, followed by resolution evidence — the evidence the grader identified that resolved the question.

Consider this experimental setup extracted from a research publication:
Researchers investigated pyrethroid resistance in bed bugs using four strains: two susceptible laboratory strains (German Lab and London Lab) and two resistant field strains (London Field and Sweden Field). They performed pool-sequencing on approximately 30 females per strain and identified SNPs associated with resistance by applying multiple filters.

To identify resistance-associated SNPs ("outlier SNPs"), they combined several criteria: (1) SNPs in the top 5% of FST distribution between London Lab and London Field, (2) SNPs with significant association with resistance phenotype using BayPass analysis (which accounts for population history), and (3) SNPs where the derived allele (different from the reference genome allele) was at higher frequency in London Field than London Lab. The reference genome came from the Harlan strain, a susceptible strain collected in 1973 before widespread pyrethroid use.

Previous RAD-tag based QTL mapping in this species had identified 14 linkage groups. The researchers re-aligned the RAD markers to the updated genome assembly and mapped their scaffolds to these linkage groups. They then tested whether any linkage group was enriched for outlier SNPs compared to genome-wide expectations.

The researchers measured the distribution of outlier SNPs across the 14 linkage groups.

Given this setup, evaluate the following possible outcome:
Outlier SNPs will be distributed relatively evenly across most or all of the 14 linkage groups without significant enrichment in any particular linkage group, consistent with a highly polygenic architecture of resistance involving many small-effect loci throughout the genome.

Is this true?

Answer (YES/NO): NO